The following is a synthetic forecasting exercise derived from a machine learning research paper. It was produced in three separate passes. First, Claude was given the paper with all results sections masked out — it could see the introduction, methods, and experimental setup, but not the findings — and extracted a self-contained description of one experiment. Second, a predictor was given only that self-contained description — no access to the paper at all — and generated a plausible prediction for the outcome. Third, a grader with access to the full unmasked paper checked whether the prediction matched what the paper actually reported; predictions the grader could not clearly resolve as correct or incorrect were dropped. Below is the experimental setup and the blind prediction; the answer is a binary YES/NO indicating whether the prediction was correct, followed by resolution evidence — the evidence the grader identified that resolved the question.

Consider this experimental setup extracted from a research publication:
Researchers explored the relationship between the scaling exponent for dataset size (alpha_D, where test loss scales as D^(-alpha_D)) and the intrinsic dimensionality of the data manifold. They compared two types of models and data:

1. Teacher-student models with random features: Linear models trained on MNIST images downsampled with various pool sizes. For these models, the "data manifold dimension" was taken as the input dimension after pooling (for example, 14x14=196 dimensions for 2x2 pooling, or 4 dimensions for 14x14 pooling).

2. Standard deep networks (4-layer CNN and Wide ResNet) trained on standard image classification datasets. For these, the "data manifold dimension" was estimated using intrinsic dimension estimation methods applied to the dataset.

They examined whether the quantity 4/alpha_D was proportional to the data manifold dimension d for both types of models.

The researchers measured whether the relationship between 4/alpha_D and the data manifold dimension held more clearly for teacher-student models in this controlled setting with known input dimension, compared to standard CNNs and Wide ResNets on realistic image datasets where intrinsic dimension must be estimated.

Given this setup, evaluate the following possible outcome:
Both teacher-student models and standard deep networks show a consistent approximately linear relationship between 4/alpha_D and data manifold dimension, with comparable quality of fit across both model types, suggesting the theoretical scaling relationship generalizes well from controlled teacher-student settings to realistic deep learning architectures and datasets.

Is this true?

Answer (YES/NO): NO